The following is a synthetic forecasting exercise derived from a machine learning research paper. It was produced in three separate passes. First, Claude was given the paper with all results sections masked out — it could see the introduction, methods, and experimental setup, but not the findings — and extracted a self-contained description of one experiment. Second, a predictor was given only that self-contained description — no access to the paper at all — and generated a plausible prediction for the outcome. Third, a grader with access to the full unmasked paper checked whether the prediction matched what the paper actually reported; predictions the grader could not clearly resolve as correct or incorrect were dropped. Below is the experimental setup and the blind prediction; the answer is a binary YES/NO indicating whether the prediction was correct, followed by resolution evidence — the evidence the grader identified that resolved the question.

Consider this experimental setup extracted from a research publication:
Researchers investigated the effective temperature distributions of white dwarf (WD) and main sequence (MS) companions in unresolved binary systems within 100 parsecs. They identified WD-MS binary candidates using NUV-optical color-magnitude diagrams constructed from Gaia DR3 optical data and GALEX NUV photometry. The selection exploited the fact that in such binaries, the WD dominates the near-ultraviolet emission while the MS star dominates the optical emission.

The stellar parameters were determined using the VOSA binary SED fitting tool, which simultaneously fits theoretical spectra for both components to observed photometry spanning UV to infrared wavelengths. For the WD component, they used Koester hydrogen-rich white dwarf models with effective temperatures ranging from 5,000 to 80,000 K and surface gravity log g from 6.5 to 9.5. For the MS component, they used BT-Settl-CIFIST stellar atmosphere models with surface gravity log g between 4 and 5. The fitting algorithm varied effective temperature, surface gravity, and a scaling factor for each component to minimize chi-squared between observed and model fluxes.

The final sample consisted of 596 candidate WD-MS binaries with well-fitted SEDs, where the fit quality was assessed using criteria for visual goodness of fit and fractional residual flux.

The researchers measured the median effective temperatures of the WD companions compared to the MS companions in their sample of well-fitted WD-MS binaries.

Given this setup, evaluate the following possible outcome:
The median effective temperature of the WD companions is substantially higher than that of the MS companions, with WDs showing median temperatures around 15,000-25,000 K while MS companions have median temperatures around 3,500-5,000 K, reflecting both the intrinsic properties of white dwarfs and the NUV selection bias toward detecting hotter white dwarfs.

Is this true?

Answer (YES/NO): NO